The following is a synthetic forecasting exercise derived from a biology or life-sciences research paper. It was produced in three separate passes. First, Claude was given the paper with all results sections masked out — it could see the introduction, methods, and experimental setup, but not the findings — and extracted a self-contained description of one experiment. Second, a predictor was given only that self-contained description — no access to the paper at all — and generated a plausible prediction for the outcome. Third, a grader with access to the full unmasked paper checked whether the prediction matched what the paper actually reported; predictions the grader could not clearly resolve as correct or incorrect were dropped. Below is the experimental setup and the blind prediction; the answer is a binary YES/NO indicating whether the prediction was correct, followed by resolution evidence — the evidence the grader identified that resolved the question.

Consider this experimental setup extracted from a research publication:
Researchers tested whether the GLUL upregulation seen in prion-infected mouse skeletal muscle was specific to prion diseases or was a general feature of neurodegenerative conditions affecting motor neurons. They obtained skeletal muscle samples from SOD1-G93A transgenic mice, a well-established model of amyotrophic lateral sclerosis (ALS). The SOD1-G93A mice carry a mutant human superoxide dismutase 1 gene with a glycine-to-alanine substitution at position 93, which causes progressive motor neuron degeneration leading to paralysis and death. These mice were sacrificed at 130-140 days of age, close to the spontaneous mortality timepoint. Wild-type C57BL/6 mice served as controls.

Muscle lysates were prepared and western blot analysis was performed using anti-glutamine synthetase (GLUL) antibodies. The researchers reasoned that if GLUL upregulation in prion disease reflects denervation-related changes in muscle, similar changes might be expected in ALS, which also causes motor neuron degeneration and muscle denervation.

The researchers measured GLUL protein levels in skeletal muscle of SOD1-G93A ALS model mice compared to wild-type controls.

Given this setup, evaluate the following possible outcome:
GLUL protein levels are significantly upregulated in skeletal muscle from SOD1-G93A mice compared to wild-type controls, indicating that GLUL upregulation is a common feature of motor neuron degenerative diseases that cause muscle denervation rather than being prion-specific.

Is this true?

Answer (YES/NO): NO